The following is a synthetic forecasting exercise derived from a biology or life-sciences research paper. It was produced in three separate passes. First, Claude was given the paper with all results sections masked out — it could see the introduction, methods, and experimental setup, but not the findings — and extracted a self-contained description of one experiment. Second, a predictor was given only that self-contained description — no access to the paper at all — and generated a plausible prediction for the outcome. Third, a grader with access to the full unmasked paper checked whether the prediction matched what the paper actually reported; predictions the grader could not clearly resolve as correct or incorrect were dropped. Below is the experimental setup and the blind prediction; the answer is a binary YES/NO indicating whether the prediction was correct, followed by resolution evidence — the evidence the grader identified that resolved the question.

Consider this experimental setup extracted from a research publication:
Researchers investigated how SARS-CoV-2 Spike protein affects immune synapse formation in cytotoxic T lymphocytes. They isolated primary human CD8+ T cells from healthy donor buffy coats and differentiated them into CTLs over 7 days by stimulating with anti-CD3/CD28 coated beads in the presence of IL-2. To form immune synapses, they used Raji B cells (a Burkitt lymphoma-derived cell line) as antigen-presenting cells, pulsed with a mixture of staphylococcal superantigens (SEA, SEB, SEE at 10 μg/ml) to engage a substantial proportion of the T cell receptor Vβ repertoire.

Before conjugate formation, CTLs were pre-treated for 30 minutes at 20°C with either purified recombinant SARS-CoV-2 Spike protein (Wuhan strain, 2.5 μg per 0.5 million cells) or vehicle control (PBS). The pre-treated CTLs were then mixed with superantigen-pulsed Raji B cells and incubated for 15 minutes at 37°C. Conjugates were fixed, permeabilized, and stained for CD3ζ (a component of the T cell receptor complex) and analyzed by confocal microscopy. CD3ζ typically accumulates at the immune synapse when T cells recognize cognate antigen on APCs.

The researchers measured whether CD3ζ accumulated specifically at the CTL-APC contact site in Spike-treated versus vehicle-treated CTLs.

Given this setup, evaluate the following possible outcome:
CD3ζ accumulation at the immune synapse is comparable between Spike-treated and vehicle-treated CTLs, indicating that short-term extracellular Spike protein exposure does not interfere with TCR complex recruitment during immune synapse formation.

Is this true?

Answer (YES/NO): NO